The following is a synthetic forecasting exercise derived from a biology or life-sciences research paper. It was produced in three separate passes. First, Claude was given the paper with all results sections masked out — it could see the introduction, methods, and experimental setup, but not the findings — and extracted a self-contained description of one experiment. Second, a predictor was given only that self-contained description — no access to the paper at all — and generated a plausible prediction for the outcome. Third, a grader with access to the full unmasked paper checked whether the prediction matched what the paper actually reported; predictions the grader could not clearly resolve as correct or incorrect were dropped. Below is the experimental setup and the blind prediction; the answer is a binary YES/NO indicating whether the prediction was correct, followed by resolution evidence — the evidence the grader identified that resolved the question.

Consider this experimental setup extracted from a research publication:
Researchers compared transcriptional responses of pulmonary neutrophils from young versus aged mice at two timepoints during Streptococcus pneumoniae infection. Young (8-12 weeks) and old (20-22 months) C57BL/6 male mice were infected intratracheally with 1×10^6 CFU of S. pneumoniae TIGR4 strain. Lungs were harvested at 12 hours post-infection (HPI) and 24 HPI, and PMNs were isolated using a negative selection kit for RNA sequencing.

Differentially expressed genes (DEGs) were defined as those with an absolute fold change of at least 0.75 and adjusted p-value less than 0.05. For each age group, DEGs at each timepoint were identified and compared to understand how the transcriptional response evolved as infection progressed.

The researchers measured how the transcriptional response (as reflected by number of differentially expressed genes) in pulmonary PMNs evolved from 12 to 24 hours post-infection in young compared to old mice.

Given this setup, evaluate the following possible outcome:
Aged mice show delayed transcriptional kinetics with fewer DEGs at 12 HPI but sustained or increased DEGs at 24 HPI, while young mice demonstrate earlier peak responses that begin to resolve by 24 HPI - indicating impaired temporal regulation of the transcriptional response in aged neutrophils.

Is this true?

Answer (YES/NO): NO